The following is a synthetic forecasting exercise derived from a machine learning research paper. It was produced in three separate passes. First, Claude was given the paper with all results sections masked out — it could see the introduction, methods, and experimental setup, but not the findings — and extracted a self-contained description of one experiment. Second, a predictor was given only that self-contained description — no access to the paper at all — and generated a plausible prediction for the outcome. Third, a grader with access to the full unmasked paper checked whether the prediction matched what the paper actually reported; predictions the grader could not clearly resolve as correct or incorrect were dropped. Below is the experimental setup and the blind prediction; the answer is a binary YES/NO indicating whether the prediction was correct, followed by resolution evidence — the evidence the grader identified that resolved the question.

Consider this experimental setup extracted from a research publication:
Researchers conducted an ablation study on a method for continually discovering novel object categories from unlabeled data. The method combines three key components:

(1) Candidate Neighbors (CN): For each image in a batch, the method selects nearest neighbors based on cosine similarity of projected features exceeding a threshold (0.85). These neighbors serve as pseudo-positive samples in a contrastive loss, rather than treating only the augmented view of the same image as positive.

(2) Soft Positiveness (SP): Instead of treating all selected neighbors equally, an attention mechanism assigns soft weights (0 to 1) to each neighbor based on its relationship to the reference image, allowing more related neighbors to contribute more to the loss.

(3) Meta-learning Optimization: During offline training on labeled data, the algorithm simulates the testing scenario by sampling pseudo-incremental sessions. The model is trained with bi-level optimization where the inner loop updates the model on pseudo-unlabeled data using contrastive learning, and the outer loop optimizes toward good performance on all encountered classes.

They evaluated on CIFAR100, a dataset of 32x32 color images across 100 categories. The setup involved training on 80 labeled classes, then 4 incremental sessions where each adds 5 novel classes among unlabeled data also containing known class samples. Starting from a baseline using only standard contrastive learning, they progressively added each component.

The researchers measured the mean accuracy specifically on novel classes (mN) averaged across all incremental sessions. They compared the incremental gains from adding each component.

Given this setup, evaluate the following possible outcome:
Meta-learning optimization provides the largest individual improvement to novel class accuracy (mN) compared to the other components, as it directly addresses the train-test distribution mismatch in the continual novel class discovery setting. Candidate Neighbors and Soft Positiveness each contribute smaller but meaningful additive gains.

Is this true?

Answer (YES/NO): NO